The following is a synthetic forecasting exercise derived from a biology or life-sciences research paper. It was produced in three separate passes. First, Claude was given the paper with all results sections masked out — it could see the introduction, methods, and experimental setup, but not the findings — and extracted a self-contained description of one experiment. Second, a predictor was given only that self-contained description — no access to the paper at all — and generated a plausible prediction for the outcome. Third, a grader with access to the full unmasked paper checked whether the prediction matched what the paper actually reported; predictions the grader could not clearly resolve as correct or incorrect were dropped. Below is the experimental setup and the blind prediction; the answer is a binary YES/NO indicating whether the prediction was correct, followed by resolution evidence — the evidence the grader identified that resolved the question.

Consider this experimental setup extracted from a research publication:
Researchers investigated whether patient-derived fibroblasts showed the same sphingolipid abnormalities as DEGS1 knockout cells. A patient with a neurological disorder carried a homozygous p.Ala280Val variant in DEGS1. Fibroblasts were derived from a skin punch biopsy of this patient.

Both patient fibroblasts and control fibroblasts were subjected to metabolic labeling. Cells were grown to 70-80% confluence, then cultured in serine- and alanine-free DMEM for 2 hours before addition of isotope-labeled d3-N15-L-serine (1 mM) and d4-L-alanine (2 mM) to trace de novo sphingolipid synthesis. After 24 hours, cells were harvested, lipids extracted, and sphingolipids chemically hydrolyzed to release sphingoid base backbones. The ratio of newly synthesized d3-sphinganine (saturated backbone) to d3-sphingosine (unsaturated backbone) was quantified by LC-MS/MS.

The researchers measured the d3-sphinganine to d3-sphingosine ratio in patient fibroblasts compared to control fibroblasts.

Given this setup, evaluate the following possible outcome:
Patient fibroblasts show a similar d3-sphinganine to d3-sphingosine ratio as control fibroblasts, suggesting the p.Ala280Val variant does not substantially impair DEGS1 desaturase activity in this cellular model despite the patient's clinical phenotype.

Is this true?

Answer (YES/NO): NO